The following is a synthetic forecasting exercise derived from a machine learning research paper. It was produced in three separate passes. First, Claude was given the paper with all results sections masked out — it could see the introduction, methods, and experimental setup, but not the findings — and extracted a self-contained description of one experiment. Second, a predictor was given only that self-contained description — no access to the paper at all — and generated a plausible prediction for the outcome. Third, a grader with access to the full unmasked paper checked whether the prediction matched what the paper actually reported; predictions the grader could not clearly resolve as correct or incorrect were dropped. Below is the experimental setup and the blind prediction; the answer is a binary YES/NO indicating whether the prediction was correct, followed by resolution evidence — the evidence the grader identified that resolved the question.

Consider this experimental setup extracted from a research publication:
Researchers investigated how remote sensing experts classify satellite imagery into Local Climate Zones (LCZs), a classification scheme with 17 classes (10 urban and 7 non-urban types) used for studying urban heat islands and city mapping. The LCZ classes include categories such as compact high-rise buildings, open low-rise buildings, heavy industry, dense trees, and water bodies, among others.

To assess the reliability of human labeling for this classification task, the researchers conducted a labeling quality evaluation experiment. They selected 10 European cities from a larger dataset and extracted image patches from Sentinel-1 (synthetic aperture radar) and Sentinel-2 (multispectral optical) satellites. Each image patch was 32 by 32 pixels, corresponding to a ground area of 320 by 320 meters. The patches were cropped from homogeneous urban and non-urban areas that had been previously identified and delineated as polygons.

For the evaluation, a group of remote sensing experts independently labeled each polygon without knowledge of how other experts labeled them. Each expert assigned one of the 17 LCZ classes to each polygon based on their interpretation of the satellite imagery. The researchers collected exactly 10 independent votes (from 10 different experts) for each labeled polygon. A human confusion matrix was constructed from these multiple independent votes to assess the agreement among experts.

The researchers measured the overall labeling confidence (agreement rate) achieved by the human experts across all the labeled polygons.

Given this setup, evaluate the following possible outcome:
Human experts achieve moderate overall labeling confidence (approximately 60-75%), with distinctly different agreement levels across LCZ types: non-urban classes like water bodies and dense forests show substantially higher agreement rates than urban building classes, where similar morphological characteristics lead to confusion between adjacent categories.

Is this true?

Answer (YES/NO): NO